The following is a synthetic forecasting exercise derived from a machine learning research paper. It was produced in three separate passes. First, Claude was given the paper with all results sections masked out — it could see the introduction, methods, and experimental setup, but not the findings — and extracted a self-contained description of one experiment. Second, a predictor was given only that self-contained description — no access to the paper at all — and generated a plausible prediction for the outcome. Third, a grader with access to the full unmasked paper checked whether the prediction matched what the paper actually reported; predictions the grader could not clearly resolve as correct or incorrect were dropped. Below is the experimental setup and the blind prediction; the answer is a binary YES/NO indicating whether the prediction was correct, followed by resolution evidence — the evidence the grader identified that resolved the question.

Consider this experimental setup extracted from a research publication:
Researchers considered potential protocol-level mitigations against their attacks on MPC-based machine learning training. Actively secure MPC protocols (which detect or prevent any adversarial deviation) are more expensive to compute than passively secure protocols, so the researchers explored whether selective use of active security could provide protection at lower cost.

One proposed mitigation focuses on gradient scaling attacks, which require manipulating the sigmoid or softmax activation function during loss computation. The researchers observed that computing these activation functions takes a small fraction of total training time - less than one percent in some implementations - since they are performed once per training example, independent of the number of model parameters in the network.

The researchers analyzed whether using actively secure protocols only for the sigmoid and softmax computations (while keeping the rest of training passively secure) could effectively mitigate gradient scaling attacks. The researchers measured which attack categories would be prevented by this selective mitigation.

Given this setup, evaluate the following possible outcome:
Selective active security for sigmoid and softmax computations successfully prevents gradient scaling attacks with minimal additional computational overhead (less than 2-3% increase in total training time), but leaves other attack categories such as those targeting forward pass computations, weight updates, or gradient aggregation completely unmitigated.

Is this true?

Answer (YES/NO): NO